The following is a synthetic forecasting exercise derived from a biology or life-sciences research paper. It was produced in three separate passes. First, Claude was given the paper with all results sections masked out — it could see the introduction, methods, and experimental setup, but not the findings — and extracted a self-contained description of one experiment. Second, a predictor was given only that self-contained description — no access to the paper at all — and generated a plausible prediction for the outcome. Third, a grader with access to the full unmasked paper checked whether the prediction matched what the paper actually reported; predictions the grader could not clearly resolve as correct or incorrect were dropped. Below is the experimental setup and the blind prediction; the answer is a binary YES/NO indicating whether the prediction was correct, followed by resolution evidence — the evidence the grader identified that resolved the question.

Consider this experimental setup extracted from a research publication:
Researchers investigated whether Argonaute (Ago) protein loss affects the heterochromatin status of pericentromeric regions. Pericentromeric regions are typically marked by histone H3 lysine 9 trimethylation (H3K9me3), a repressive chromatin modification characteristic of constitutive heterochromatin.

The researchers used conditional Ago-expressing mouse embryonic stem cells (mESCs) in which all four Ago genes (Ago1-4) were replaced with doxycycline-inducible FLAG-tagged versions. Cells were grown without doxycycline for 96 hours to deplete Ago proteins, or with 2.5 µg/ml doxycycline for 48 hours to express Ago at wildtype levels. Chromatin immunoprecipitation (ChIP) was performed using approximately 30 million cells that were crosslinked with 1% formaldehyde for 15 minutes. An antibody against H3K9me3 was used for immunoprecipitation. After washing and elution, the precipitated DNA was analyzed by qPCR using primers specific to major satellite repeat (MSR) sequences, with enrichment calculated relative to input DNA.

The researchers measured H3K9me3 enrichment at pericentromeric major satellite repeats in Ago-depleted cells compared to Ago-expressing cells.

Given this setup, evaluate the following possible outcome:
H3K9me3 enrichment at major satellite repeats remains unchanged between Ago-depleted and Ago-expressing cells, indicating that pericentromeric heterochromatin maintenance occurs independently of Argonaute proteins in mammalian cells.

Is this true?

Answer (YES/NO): YES